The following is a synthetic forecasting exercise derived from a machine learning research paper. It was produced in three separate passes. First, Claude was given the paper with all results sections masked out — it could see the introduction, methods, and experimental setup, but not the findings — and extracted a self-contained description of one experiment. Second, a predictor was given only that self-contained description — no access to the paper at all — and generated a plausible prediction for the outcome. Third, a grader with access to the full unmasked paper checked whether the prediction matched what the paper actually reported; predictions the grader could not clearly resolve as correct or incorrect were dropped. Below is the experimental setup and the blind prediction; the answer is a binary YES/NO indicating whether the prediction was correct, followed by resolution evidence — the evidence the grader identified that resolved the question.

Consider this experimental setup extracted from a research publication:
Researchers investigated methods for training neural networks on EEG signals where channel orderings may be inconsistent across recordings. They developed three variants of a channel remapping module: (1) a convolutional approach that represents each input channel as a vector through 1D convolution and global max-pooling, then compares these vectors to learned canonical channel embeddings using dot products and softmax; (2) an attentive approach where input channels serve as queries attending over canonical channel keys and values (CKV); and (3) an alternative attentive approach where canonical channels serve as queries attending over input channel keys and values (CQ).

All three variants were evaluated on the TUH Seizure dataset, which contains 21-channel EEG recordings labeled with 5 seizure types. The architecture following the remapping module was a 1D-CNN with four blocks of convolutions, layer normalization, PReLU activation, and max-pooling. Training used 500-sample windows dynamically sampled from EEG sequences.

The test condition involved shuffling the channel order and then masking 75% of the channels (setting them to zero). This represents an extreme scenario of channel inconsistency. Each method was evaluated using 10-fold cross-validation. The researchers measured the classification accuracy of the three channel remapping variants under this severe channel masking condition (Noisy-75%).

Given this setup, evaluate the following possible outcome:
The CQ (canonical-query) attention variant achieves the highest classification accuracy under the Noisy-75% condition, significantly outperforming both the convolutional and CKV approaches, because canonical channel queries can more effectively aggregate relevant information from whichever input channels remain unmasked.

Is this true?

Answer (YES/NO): YES